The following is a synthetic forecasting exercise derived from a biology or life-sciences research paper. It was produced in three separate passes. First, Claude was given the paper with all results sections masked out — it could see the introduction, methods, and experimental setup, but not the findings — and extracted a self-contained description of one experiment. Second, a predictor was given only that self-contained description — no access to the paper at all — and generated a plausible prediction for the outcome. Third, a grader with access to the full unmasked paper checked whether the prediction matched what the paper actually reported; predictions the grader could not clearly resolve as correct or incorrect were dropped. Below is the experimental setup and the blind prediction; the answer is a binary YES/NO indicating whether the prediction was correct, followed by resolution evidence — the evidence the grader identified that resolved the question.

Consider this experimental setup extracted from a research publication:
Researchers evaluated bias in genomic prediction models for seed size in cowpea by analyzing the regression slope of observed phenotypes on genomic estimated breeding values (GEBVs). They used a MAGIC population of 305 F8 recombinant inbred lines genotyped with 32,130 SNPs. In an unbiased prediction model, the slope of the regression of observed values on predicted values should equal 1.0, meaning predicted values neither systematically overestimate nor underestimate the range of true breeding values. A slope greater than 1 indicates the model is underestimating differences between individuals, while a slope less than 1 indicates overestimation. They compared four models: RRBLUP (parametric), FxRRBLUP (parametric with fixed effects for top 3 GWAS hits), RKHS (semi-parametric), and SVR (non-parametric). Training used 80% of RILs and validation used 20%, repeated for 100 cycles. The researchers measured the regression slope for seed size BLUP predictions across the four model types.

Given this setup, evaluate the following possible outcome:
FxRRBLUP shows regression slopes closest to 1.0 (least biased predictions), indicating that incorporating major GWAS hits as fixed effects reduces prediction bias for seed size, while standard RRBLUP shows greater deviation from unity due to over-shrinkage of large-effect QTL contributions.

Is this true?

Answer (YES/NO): NO